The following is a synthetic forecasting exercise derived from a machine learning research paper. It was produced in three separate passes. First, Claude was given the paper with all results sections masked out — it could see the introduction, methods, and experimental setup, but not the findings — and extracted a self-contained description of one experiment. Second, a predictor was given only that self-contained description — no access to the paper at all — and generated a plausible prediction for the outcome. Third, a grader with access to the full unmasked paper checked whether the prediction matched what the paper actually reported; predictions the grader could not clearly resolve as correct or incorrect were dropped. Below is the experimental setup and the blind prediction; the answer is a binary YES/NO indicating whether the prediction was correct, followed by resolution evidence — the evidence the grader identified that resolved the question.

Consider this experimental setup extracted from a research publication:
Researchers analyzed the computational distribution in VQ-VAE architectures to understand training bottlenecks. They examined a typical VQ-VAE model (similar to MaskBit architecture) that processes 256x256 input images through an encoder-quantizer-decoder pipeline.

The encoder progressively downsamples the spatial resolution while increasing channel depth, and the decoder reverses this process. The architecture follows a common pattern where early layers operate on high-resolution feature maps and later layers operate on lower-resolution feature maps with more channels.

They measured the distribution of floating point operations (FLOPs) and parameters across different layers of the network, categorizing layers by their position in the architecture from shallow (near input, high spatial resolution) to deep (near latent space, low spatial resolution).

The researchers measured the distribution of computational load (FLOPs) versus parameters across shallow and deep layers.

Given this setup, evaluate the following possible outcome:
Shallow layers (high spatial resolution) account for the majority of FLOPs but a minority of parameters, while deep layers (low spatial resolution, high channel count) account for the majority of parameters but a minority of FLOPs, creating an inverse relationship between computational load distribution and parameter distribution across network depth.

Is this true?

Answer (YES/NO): YES